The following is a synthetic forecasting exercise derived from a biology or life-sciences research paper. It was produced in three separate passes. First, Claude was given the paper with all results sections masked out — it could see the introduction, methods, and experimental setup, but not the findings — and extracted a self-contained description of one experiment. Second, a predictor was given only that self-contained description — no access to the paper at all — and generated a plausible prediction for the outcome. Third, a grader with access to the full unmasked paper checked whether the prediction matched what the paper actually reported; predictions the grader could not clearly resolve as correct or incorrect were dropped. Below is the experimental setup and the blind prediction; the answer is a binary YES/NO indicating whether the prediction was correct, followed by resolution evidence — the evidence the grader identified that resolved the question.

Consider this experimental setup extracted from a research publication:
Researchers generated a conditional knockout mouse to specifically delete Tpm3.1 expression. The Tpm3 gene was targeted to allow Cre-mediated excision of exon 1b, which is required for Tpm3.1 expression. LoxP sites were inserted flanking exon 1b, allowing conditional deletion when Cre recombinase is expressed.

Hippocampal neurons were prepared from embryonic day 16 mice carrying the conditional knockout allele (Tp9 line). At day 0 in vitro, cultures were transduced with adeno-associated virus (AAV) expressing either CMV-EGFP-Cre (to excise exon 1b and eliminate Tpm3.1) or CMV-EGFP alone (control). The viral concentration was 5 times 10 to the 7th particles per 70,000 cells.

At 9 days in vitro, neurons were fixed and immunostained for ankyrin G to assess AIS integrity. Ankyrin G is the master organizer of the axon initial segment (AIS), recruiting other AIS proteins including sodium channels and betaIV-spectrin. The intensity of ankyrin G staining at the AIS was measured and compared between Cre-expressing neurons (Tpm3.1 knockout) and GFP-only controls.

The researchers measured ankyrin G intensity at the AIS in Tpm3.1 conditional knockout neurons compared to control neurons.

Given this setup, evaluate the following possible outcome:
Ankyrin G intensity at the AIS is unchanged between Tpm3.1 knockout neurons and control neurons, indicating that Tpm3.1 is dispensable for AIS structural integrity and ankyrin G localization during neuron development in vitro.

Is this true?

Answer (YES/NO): NO